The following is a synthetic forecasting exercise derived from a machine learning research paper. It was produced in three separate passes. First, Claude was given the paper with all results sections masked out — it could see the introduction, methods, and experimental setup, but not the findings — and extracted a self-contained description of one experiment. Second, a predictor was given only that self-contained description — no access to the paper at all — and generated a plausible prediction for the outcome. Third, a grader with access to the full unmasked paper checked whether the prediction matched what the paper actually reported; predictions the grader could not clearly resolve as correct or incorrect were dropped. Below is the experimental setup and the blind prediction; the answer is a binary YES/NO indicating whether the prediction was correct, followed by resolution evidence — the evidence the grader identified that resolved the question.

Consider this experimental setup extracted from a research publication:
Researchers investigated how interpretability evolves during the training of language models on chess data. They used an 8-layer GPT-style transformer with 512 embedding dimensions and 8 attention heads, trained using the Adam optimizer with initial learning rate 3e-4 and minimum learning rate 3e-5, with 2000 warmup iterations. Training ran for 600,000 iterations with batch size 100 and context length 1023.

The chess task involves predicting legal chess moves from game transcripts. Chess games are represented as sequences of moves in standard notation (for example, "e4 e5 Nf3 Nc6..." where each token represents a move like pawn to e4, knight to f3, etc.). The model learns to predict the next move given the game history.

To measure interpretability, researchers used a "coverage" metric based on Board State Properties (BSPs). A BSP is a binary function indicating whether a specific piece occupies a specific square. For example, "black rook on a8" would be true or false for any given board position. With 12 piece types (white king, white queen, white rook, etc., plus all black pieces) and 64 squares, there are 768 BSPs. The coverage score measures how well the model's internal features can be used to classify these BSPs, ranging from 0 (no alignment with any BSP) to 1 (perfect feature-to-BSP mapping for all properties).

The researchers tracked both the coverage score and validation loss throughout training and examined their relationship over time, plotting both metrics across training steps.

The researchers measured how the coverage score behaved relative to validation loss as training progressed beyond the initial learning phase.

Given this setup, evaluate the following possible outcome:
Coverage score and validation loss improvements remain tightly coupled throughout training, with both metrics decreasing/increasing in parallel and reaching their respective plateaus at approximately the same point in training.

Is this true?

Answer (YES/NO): NO